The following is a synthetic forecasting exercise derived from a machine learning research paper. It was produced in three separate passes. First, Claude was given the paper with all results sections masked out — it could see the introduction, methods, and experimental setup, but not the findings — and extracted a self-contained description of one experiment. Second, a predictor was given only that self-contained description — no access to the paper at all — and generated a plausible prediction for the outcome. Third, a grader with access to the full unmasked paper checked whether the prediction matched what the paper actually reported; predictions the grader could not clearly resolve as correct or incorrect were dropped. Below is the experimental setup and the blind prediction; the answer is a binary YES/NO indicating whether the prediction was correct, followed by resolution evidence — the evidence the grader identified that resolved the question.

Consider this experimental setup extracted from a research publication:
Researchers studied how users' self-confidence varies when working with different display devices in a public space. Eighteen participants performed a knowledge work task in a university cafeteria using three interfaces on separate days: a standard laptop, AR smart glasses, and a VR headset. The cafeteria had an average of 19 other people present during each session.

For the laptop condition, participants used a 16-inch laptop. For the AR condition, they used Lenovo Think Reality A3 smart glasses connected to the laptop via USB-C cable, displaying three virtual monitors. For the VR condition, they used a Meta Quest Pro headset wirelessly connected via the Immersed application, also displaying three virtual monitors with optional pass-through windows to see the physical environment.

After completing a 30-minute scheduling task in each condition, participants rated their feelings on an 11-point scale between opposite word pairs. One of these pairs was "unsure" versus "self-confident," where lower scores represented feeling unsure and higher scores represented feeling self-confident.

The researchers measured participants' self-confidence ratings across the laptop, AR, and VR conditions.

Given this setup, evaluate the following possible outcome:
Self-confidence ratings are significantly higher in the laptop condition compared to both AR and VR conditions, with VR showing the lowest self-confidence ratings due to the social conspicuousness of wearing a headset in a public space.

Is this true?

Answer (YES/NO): NO